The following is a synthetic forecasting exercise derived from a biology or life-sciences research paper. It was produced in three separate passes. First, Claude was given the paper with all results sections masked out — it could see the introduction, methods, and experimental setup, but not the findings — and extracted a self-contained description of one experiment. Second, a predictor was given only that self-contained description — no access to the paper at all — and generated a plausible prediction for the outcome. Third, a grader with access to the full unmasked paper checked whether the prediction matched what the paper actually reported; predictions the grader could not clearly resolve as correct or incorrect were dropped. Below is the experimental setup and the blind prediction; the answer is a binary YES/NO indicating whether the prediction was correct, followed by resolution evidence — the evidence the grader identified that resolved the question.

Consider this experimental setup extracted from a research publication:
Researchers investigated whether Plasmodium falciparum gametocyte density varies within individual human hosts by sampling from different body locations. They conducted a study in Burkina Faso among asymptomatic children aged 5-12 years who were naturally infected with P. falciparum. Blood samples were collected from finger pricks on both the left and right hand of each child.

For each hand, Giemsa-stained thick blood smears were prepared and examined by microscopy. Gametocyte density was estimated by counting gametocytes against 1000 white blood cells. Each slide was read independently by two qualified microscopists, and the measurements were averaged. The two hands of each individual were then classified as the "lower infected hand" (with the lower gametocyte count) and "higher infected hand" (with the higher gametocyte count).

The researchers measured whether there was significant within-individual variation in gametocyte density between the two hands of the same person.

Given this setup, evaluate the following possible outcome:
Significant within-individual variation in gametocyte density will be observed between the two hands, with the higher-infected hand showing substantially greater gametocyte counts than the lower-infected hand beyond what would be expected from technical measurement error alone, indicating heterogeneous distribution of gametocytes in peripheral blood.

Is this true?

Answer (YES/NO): YES